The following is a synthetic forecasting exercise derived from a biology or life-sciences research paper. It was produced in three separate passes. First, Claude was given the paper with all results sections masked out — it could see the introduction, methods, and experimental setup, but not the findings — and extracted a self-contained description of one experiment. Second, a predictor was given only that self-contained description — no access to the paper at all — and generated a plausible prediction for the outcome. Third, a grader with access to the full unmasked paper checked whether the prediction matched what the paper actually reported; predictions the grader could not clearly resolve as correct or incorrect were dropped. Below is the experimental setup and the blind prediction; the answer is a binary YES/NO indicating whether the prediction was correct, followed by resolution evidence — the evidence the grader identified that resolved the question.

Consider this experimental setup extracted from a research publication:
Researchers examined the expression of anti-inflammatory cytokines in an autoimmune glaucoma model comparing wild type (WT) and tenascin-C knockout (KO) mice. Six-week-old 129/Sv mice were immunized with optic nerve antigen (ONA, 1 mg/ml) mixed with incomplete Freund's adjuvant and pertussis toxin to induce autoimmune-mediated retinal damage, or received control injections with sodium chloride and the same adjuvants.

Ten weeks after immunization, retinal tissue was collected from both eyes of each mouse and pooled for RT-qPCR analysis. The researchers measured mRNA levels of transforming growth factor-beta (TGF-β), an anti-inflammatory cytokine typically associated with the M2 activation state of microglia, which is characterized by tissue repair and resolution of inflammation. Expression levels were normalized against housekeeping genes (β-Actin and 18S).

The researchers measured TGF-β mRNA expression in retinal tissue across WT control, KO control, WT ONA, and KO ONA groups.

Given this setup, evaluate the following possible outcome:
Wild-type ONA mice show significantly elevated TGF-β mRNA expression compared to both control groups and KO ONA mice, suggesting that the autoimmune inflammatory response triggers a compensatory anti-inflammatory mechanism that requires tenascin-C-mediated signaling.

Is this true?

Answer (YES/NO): NO